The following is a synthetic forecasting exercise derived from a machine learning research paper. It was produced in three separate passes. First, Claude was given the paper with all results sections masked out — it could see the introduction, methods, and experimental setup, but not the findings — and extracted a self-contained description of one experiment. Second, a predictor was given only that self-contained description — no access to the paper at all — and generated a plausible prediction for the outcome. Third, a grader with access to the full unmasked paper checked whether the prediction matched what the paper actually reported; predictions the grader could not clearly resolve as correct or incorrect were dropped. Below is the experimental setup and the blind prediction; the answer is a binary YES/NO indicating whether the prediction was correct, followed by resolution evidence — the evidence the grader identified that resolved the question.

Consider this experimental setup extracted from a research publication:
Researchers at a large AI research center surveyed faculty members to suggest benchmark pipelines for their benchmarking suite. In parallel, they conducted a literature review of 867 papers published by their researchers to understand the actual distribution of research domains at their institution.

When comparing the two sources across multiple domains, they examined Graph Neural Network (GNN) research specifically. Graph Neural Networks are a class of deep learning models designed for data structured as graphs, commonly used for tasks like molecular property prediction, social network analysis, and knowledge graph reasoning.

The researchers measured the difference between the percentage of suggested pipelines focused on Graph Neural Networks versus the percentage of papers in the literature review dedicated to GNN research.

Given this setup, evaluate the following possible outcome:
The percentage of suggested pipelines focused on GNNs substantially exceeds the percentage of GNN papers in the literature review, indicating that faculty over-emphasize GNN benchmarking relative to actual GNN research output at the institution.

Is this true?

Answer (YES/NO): NO